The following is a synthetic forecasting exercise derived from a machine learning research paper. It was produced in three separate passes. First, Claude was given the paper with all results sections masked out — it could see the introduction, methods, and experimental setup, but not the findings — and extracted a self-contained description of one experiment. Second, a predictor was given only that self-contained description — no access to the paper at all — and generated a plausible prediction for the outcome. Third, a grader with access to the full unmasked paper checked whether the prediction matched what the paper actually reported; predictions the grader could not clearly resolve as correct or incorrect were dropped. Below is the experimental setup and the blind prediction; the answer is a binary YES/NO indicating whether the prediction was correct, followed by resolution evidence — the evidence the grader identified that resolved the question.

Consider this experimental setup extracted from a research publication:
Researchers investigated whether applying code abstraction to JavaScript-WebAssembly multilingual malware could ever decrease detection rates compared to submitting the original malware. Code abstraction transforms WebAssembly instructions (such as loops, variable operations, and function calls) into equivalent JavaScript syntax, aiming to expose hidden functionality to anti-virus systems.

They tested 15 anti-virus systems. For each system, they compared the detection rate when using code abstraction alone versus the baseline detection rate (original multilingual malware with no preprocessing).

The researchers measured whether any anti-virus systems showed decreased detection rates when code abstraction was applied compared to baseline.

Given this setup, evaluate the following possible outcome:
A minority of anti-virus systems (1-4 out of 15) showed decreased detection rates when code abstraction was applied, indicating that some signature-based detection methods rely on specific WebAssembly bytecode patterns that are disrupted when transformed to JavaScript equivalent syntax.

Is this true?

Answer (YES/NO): YES